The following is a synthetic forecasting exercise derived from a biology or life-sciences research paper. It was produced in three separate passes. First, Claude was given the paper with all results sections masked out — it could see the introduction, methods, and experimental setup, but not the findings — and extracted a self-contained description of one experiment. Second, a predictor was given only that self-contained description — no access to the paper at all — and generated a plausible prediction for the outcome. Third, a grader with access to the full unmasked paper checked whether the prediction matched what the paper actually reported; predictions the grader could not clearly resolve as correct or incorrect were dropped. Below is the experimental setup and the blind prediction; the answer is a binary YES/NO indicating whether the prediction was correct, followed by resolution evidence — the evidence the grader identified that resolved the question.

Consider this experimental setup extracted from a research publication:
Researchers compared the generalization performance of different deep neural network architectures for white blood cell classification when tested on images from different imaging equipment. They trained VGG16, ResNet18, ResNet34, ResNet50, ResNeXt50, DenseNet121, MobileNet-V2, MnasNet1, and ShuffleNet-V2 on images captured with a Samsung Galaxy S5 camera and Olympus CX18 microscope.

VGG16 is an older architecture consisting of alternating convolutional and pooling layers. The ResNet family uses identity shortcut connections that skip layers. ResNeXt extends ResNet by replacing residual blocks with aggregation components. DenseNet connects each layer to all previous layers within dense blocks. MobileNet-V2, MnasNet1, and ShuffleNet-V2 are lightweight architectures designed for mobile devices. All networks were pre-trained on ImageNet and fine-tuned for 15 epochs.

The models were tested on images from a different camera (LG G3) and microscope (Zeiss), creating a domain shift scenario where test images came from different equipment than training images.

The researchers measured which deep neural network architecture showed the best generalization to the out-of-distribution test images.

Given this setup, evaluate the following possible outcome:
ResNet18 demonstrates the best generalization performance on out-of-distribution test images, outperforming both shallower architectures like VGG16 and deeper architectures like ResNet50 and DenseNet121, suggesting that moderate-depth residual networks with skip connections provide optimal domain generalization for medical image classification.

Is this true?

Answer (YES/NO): NO